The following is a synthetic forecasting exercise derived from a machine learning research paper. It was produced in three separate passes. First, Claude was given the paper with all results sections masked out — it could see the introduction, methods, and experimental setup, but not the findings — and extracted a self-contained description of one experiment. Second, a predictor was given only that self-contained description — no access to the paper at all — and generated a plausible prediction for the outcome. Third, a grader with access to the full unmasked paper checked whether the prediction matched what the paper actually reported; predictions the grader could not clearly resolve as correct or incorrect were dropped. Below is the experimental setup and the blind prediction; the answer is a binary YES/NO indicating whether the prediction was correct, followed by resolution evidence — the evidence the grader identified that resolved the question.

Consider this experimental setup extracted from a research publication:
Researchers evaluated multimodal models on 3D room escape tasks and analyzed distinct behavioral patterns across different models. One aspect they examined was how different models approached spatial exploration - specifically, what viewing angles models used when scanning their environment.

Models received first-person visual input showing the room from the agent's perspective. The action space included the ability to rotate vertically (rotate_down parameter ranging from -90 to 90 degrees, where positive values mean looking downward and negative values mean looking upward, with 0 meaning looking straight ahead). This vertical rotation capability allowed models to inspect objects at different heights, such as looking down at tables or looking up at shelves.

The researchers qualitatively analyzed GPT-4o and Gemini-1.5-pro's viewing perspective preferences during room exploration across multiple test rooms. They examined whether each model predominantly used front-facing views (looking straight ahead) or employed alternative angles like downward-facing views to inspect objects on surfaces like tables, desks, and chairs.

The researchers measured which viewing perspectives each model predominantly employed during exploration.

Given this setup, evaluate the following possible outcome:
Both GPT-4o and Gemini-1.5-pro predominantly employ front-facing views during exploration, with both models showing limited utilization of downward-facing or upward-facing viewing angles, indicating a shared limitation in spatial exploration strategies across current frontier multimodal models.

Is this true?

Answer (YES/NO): NO